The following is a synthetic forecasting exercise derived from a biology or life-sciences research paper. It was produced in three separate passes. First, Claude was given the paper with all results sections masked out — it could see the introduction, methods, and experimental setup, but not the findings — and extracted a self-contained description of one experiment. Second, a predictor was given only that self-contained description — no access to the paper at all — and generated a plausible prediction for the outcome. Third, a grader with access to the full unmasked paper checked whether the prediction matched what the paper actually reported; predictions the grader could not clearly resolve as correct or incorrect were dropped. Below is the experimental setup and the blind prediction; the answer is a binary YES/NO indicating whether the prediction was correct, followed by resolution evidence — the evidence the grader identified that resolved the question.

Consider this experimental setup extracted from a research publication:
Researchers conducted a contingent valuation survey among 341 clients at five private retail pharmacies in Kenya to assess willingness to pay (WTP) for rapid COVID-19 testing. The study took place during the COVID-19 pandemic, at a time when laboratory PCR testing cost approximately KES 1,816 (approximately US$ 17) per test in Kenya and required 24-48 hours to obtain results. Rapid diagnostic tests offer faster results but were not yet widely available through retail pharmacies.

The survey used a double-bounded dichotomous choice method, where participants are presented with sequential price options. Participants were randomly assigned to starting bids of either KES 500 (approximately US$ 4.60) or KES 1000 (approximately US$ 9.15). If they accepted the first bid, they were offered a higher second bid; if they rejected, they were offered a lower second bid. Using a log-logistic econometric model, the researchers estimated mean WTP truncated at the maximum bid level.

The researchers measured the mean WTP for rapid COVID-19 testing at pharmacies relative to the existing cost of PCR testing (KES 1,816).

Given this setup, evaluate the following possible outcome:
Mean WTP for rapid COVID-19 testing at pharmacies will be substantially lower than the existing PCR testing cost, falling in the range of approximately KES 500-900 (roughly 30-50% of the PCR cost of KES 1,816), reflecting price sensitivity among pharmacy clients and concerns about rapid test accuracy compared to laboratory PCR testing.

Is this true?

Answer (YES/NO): YES